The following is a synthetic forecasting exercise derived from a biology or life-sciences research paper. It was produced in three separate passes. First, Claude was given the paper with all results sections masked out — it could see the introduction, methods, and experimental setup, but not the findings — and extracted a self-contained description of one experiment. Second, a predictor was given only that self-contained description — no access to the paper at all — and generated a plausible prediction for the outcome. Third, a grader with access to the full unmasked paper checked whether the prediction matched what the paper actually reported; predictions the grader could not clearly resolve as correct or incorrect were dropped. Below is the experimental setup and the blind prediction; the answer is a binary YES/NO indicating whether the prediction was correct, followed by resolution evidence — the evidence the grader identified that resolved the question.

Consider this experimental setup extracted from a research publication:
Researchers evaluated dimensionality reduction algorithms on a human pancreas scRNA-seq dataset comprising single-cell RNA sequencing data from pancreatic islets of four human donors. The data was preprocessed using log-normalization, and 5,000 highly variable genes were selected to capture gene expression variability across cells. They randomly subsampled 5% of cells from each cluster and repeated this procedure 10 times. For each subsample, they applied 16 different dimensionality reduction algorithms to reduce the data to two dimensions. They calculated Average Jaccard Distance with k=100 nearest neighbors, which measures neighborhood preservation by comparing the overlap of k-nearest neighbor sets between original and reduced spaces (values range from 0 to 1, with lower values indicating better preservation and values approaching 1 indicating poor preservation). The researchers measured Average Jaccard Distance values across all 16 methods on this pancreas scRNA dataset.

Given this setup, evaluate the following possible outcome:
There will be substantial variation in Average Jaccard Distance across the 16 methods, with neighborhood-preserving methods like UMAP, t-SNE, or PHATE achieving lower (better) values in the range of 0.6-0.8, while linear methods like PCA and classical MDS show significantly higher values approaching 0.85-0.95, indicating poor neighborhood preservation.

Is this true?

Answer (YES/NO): NO